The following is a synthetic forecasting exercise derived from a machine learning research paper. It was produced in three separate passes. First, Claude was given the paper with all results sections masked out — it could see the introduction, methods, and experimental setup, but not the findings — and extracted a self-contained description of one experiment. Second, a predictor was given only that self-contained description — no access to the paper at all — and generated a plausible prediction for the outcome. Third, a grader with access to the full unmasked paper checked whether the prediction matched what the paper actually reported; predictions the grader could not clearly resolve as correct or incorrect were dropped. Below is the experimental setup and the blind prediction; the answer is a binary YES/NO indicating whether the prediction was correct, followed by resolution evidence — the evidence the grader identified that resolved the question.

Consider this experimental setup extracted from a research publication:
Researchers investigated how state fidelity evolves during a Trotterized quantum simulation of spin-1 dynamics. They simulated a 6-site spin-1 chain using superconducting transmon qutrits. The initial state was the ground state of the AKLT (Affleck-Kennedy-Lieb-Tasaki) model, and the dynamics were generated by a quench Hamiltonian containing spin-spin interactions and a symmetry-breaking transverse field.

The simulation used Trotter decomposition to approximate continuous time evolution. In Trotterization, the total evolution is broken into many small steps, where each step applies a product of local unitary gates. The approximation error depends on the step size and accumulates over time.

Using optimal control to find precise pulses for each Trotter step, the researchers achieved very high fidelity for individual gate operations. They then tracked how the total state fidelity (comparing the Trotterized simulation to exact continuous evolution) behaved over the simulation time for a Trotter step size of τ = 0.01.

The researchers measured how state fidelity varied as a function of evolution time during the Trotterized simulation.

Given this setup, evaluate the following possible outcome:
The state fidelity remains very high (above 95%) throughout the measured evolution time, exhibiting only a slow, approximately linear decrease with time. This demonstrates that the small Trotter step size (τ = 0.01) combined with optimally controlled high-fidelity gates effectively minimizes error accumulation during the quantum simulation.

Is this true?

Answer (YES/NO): NO